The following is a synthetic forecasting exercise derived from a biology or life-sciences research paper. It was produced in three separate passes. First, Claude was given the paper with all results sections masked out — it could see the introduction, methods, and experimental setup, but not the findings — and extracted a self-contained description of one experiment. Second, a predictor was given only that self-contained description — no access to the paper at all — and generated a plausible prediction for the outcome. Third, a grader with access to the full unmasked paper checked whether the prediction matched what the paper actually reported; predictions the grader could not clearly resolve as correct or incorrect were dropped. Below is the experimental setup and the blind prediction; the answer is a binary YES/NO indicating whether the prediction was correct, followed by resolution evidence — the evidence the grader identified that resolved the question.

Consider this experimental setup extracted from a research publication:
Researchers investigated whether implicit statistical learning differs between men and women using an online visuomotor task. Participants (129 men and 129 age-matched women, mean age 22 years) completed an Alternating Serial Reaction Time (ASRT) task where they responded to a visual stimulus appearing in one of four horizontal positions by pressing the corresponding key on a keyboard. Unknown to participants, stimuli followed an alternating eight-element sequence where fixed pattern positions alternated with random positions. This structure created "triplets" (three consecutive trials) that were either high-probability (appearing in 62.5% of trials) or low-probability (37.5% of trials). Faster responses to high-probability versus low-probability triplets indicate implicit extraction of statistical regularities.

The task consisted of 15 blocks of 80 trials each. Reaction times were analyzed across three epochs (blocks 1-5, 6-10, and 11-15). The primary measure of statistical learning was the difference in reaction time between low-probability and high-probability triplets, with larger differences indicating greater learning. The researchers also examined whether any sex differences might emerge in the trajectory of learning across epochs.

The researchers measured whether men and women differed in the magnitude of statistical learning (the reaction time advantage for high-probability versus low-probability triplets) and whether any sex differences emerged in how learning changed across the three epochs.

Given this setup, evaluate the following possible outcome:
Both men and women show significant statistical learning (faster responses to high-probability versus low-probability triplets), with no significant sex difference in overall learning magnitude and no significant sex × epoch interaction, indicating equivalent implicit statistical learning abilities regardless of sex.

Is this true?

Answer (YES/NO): YES